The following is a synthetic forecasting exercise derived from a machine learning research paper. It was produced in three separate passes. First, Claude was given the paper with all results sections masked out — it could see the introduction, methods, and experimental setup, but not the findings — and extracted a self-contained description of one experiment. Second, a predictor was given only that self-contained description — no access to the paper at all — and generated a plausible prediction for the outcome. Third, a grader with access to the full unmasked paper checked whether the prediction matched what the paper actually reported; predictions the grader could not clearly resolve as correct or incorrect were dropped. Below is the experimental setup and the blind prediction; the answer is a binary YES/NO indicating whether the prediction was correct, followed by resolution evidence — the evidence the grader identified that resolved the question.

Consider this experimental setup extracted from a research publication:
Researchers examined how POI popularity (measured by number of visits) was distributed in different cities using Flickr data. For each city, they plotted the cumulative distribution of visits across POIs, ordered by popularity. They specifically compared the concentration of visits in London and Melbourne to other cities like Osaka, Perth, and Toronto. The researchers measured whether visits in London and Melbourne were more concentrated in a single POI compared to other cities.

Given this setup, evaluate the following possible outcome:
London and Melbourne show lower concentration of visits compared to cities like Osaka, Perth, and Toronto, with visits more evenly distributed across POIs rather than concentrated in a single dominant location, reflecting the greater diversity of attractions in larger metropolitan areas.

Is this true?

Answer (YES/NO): NO